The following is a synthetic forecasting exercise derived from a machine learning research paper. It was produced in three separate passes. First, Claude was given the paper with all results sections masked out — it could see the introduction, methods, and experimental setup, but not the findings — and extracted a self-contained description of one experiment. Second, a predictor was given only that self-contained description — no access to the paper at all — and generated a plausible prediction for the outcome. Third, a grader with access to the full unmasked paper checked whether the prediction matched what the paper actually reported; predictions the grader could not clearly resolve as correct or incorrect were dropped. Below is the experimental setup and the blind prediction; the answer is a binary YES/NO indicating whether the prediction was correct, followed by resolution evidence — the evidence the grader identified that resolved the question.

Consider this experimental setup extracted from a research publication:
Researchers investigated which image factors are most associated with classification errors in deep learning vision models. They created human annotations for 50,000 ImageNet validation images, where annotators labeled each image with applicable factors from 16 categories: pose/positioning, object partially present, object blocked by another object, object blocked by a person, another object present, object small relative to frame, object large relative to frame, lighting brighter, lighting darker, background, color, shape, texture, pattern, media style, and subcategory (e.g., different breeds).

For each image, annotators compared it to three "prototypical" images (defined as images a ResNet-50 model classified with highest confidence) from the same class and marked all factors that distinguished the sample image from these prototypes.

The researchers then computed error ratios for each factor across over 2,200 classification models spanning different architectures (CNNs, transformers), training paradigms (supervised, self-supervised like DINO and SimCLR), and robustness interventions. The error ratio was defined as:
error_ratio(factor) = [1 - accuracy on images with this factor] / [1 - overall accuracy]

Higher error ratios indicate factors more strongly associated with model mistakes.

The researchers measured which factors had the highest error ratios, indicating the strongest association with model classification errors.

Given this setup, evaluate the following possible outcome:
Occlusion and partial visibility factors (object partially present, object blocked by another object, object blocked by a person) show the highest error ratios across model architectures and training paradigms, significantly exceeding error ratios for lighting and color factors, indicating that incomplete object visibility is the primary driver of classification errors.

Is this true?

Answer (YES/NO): NO